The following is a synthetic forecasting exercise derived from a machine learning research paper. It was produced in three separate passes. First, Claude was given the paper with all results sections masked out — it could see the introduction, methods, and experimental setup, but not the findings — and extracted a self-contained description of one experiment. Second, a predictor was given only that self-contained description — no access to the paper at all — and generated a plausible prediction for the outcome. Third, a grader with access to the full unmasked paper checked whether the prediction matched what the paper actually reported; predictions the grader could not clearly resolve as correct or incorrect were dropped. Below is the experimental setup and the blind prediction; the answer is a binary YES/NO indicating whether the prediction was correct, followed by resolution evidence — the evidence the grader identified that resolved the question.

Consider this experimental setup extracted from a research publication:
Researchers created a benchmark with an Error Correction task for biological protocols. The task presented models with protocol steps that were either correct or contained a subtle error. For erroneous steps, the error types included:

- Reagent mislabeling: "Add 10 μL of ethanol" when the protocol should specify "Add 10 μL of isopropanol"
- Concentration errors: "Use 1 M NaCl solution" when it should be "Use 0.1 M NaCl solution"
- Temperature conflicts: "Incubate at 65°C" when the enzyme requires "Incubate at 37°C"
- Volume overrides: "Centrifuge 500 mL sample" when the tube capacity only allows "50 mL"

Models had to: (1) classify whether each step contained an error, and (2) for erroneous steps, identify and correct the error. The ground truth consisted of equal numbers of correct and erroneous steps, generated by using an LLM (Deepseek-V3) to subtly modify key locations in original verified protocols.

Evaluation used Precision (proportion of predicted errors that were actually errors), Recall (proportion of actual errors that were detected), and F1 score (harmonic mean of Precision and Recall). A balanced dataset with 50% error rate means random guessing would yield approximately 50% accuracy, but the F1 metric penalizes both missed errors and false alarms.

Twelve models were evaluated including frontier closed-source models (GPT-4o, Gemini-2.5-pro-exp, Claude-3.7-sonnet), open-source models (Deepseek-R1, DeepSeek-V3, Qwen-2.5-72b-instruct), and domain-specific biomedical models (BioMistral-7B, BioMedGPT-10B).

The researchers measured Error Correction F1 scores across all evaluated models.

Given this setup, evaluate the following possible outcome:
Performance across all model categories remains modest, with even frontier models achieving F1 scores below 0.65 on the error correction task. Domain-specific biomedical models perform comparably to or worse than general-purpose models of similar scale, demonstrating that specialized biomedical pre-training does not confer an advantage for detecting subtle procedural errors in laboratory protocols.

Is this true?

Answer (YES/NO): NO